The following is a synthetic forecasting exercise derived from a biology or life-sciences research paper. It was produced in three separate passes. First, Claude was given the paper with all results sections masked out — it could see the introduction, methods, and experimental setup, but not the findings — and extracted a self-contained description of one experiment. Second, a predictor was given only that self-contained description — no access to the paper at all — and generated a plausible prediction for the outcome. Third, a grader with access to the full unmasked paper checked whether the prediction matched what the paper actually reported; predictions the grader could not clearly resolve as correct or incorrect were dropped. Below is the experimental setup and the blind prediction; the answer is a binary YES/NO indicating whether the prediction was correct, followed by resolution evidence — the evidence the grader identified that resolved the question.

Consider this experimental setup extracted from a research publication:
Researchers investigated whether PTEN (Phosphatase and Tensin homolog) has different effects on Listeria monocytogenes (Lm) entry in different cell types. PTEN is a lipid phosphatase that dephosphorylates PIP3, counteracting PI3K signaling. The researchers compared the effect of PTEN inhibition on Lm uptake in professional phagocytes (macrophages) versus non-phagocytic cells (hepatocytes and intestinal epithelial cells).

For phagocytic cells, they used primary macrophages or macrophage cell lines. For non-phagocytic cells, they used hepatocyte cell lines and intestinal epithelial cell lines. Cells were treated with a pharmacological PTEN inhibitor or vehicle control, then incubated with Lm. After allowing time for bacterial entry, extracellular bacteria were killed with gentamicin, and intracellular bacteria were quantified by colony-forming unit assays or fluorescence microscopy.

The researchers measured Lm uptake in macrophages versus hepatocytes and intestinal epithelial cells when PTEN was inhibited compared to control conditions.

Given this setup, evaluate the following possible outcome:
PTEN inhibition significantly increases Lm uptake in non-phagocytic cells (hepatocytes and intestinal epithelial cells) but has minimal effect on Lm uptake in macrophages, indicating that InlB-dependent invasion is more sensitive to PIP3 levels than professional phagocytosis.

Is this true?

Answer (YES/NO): NO